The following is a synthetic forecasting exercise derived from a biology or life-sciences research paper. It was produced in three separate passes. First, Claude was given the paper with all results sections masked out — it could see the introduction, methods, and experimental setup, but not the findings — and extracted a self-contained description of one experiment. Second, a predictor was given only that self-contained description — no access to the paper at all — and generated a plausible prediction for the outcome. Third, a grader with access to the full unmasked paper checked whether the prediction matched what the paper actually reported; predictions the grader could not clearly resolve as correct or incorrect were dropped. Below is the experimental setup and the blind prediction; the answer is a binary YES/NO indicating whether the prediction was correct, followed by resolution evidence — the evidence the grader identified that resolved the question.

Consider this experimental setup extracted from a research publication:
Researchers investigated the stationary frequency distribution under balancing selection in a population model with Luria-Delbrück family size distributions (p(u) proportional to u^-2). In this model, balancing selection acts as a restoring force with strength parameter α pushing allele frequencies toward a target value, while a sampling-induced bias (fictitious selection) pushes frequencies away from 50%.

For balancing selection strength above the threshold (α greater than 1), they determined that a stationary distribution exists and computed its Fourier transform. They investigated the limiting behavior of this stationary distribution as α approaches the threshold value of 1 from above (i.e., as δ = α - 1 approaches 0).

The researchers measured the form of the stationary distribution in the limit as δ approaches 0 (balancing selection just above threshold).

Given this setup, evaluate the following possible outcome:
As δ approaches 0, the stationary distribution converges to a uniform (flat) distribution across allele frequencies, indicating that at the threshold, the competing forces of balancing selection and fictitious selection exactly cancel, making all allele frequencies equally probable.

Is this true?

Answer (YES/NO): NO